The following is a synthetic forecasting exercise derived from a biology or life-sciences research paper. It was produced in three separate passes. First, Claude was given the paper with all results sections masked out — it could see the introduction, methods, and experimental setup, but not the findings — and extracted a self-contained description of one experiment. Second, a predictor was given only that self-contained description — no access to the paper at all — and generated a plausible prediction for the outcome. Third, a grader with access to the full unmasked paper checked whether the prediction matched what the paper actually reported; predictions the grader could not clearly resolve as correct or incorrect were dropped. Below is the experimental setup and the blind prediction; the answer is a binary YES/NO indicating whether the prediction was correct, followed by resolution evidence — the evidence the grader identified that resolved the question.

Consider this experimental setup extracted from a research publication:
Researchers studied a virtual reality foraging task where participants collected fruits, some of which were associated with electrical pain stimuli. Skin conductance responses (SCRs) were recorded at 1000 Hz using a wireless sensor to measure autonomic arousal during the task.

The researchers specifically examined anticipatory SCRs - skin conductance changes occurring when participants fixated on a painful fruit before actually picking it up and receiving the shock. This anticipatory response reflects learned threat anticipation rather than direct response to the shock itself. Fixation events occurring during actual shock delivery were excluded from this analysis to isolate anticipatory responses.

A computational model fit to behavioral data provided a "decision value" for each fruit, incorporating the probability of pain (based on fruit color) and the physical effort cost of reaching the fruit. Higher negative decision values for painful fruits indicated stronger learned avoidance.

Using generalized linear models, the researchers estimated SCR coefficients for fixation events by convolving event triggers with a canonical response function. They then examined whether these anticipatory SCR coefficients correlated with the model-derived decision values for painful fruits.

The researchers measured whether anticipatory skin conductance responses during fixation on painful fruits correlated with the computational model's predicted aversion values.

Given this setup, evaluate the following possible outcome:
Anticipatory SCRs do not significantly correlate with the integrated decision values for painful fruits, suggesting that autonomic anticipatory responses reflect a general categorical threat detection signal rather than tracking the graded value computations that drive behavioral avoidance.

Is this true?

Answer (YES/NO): NO